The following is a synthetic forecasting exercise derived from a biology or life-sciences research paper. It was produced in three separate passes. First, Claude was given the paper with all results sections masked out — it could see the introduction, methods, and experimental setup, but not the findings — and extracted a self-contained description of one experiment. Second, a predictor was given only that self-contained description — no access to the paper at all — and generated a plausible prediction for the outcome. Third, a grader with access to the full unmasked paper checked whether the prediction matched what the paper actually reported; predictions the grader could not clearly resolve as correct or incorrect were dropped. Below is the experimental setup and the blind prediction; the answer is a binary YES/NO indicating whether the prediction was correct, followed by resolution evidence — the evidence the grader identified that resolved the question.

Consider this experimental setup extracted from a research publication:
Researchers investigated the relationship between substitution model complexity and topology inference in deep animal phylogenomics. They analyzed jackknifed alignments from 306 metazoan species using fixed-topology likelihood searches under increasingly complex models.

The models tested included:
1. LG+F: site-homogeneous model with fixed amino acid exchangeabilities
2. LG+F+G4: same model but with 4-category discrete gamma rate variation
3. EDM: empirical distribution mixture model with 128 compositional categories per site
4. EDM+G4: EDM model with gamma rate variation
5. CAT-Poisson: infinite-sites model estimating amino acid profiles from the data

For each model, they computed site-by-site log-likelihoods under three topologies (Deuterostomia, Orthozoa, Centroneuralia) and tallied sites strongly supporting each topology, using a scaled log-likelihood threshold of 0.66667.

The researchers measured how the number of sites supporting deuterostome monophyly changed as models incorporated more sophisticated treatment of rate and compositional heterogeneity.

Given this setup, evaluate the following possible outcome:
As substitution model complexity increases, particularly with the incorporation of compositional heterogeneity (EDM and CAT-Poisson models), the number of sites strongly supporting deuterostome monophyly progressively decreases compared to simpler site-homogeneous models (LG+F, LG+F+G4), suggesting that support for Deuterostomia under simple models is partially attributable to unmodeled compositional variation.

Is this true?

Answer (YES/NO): YES